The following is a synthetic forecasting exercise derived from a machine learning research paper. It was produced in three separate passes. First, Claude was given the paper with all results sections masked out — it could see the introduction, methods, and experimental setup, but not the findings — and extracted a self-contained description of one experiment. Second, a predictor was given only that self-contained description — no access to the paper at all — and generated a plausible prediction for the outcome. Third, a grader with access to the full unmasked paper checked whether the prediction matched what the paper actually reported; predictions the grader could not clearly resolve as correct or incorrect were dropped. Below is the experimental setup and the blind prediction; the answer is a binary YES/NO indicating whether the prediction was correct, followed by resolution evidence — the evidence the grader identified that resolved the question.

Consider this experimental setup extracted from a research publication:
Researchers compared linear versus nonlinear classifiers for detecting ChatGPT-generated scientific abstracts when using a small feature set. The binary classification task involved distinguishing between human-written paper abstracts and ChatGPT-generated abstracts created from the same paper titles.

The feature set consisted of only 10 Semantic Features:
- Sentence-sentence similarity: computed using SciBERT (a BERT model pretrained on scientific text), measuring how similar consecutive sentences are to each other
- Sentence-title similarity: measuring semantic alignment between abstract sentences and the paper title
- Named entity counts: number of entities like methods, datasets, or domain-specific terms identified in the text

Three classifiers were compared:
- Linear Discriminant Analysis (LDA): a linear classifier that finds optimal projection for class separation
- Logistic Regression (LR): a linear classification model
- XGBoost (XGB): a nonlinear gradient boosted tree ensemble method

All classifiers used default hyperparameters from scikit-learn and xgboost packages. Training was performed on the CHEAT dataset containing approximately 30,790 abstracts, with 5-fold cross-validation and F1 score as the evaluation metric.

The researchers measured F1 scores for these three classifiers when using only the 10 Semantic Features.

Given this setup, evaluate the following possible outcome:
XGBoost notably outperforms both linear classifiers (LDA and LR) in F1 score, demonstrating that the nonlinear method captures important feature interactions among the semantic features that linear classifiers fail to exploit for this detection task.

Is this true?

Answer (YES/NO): NO